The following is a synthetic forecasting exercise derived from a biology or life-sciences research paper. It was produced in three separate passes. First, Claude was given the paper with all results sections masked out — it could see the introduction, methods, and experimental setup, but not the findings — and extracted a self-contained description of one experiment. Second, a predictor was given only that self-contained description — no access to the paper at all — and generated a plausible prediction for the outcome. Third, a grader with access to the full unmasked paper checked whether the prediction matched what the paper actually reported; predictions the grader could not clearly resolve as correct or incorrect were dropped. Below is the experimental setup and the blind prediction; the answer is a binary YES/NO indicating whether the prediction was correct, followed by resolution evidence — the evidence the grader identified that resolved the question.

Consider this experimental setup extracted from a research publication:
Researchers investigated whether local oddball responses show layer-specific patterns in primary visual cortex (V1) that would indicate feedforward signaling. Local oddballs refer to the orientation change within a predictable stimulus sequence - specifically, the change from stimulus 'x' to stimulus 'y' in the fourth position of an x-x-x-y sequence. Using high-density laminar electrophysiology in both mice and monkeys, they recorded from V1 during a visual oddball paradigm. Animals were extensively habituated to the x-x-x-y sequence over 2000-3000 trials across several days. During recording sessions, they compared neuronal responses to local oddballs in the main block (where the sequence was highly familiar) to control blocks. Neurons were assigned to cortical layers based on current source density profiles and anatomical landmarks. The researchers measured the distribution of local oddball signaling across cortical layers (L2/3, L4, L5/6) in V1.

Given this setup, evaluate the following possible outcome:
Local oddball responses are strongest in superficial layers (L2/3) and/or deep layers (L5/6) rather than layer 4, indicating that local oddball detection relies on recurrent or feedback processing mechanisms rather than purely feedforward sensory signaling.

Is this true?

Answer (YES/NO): NO